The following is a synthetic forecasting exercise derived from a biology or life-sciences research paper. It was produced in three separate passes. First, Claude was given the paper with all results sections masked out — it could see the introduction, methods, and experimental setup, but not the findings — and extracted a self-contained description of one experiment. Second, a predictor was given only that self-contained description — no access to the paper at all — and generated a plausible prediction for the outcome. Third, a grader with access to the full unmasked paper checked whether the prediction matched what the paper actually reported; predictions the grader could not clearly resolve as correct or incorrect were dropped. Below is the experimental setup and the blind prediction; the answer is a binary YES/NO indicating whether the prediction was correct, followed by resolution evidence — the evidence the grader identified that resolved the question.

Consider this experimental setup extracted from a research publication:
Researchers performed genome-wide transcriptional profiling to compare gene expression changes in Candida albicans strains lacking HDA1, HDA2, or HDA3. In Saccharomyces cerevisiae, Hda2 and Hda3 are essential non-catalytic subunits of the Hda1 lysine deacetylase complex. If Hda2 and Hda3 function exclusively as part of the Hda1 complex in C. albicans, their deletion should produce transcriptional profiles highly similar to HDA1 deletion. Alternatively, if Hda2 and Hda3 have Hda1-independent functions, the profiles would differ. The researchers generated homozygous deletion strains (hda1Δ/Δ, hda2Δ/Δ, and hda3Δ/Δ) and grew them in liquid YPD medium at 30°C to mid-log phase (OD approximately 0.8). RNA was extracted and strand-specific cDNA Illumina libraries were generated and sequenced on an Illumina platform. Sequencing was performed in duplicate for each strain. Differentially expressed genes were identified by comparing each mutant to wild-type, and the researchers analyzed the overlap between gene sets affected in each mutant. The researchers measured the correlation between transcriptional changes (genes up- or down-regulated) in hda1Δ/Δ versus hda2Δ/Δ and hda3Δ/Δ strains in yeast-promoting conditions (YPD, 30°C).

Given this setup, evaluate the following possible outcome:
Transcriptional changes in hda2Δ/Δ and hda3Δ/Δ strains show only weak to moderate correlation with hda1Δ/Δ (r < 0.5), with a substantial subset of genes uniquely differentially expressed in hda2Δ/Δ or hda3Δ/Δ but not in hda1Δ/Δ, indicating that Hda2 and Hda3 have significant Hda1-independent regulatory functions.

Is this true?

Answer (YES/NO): NO